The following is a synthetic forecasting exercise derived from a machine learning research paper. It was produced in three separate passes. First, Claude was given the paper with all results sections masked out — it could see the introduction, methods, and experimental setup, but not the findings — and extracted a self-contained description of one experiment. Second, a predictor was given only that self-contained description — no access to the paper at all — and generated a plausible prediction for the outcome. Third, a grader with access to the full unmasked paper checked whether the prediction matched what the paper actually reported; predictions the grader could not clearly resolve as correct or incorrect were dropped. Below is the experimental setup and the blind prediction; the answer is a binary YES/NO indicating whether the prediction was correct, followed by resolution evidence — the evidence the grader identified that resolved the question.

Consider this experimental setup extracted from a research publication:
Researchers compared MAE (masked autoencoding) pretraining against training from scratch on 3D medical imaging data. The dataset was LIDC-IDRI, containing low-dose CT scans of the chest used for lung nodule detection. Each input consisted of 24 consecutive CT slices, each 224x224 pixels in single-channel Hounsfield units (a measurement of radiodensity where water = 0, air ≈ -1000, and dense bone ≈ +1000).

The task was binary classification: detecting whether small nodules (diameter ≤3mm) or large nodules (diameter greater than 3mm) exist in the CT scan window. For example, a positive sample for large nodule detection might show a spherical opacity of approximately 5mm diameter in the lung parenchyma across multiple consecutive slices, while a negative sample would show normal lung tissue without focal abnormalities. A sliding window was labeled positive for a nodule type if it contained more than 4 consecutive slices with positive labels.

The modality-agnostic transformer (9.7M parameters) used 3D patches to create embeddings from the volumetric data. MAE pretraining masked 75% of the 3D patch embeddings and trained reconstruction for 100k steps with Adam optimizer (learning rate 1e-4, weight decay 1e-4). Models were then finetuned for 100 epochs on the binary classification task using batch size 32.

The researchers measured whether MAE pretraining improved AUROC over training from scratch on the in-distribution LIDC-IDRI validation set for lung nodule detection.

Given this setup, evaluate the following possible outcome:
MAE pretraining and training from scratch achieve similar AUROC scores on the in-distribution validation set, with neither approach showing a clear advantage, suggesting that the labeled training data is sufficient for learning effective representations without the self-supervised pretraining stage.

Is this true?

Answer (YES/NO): NO